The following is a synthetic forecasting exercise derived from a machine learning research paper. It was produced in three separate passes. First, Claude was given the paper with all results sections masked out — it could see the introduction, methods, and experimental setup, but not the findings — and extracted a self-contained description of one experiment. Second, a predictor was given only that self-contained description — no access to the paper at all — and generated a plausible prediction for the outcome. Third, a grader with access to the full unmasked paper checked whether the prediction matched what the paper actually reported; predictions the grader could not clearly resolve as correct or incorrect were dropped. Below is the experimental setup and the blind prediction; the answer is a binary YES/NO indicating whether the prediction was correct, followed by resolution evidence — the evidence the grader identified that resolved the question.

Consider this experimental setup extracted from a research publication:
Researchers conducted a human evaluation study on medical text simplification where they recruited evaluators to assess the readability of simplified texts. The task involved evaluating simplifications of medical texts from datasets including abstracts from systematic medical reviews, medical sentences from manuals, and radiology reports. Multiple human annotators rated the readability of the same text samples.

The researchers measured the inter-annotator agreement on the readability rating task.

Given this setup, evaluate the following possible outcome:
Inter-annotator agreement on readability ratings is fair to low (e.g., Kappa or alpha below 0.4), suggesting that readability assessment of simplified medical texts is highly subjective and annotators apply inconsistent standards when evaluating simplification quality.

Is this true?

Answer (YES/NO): YES